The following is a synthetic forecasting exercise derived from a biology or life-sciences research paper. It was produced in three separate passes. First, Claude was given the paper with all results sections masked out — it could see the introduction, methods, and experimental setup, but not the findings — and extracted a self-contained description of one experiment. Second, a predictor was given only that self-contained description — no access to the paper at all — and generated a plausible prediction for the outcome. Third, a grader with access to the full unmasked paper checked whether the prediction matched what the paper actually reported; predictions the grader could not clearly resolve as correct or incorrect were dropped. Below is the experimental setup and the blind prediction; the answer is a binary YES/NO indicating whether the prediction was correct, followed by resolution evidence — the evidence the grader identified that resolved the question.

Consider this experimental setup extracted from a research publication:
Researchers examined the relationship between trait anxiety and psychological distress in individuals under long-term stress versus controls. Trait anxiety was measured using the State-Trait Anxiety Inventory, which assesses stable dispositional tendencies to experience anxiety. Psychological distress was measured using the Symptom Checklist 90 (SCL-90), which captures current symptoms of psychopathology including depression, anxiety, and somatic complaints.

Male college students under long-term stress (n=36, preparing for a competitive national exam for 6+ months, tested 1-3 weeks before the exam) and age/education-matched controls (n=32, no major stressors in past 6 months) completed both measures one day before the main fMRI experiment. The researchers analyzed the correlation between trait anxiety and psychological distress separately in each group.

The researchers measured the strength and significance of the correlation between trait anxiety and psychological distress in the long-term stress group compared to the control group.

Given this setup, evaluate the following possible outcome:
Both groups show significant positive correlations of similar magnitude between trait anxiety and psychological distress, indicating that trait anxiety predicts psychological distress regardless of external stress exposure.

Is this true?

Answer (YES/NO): YES